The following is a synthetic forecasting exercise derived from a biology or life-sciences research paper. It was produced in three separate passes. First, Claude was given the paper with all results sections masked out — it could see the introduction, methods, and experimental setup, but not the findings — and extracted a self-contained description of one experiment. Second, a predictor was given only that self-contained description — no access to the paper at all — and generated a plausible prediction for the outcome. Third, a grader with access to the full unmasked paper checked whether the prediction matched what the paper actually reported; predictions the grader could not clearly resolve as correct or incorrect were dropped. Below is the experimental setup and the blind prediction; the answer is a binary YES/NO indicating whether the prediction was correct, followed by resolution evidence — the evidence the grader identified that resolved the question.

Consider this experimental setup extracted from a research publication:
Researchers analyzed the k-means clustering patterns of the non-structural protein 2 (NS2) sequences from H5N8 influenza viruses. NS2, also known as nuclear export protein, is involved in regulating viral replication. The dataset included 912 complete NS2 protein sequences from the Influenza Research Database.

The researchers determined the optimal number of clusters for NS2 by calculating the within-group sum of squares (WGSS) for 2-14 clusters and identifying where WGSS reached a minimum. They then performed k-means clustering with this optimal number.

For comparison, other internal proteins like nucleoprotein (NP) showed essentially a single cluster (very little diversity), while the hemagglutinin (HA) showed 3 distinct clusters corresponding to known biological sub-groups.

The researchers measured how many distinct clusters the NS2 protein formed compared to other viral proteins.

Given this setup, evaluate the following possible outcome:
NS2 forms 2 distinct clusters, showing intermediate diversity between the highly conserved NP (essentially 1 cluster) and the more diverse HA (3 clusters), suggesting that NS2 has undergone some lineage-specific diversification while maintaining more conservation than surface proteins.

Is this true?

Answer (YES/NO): NO